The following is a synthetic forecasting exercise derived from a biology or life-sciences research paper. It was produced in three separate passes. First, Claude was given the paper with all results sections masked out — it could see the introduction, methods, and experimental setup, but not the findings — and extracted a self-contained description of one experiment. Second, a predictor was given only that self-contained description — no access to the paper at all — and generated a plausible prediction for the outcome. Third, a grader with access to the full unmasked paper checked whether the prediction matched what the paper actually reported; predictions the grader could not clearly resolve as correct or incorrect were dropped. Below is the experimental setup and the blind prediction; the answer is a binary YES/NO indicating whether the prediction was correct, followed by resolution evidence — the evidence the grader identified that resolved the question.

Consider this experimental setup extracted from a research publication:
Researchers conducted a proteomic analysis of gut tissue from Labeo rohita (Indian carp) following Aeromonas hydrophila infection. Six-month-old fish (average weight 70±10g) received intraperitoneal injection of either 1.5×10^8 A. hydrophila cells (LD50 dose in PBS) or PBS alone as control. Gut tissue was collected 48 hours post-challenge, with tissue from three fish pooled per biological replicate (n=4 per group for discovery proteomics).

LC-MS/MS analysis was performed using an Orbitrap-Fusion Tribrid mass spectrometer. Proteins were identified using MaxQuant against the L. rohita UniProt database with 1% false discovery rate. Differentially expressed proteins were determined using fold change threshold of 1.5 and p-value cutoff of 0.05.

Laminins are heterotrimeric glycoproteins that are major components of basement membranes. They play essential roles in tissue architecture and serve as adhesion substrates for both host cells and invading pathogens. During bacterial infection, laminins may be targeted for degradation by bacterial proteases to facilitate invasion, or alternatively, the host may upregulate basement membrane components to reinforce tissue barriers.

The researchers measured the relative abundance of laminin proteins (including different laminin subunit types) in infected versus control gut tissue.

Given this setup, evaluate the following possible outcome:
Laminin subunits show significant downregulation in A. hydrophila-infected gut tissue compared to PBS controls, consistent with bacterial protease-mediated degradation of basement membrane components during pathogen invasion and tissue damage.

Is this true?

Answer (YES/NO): NO